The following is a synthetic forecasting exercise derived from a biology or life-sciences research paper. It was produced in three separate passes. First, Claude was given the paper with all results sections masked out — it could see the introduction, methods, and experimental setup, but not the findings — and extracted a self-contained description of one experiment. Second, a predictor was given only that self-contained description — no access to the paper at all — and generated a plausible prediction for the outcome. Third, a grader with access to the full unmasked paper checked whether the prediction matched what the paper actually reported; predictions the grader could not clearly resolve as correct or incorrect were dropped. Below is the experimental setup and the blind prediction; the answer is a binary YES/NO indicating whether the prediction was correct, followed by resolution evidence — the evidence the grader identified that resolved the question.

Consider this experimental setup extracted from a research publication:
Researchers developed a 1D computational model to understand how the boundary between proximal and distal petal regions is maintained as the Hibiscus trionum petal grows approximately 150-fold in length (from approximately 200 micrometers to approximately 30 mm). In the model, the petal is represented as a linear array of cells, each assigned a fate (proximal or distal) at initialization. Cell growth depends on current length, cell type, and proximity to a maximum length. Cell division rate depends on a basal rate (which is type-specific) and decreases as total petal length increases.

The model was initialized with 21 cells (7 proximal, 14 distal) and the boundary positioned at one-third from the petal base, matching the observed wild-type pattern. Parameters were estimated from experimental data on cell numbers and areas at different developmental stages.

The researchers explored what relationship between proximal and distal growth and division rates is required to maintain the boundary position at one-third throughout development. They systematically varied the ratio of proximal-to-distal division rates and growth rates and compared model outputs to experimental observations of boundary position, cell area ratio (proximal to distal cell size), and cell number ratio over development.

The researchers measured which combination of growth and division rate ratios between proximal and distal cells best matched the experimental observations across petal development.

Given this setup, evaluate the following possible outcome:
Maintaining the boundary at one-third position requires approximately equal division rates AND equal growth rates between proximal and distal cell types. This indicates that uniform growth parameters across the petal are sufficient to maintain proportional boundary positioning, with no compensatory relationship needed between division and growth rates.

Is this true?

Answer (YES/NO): NO